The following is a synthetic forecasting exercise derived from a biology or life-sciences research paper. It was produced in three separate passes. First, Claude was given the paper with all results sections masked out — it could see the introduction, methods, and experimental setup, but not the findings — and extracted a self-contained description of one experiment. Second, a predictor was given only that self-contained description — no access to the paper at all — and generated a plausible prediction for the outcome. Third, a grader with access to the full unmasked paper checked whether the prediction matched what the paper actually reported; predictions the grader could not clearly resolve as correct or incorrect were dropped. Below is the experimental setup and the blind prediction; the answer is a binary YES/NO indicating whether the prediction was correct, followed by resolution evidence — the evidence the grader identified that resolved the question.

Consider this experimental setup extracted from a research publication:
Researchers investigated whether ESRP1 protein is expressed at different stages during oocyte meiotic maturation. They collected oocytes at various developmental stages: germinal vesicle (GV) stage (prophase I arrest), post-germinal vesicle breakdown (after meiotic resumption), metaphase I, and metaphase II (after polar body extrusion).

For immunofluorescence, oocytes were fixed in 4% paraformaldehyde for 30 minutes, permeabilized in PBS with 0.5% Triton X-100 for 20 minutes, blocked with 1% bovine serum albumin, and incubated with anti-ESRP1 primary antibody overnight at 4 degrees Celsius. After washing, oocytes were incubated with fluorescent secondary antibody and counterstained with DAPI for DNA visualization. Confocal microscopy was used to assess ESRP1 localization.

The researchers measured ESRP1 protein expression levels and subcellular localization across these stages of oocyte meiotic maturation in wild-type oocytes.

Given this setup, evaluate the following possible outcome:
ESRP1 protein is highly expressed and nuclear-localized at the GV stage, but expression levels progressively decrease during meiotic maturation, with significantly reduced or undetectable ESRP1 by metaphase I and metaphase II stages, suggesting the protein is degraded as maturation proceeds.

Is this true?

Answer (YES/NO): NO